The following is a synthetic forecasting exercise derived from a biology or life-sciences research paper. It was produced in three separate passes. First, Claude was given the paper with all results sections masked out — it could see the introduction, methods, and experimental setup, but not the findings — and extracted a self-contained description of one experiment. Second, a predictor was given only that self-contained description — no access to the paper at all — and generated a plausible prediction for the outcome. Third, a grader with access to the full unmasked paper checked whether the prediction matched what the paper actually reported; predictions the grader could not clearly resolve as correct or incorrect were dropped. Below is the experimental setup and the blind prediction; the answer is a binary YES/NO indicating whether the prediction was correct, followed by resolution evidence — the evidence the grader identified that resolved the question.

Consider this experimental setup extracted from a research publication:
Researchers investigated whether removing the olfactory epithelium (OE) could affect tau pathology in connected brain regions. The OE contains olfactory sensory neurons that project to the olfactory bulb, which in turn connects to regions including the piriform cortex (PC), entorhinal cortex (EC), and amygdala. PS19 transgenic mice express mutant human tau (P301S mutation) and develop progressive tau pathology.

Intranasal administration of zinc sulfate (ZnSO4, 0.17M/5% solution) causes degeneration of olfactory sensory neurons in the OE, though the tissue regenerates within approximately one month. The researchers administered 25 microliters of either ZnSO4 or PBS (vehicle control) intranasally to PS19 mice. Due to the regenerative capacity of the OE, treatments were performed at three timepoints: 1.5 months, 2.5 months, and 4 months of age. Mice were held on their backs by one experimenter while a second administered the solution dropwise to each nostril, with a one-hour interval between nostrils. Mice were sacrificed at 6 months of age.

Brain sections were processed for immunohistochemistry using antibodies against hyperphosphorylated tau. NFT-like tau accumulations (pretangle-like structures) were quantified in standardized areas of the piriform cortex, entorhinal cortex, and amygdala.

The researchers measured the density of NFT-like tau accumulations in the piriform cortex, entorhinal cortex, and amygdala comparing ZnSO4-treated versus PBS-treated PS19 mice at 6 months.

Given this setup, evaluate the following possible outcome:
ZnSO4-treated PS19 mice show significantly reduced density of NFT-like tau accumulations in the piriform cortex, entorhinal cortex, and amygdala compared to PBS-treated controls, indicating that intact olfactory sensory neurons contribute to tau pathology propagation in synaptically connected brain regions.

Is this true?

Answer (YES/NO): YES